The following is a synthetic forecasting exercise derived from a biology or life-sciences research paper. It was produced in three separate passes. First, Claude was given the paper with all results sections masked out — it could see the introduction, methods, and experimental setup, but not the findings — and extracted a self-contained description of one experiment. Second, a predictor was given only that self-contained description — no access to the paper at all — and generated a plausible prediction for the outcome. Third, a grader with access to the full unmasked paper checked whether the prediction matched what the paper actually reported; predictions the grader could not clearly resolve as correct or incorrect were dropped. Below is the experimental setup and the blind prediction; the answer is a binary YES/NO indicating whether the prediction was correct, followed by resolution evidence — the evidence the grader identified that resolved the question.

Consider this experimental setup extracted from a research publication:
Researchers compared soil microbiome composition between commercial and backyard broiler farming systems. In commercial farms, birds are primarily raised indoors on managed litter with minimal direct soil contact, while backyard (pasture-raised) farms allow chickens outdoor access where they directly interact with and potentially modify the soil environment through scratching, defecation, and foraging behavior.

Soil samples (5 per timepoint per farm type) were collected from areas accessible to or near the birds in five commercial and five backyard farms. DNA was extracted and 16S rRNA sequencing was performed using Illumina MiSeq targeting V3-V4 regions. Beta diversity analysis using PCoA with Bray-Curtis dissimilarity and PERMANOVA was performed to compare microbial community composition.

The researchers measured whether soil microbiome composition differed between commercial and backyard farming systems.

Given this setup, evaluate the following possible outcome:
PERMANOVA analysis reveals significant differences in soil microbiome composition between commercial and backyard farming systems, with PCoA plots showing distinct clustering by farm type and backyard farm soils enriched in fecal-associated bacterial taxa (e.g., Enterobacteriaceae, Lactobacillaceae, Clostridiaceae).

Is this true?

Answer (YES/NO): NO